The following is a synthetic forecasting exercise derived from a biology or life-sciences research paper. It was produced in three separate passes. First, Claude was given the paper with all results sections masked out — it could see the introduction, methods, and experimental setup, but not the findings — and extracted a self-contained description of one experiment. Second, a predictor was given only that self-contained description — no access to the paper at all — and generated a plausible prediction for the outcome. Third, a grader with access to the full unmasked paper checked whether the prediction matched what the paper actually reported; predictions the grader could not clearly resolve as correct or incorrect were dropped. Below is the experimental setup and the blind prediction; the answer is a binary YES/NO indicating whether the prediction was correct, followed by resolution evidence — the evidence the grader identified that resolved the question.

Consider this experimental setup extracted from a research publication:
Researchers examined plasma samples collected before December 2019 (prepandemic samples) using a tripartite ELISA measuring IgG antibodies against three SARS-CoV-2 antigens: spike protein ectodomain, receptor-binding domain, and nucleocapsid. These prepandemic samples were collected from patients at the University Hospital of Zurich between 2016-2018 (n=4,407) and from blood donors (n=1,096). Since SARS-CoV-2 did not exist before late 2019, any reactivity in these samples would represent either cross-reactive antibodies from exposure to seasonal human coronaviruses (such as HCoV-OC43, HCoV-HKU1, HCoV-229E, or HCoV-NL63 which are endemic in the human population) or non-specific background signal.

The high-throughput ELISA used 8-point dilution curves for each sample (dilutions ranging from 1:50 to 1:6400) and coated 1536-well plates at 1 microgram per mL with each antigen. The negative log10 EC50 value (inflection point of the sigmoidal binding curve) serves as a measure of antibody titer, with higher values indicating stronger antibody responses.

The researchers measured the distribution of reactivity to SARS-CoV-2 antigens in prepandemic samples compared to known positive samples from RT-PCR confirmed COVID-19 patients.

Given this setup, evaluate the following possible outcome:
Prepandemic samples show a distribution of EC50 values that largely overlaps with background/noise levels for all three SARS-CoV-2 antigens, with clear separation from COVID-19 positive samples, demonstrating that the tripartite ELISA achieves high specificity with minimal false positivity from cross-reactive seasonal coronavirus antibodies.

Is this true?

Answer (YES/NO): NO